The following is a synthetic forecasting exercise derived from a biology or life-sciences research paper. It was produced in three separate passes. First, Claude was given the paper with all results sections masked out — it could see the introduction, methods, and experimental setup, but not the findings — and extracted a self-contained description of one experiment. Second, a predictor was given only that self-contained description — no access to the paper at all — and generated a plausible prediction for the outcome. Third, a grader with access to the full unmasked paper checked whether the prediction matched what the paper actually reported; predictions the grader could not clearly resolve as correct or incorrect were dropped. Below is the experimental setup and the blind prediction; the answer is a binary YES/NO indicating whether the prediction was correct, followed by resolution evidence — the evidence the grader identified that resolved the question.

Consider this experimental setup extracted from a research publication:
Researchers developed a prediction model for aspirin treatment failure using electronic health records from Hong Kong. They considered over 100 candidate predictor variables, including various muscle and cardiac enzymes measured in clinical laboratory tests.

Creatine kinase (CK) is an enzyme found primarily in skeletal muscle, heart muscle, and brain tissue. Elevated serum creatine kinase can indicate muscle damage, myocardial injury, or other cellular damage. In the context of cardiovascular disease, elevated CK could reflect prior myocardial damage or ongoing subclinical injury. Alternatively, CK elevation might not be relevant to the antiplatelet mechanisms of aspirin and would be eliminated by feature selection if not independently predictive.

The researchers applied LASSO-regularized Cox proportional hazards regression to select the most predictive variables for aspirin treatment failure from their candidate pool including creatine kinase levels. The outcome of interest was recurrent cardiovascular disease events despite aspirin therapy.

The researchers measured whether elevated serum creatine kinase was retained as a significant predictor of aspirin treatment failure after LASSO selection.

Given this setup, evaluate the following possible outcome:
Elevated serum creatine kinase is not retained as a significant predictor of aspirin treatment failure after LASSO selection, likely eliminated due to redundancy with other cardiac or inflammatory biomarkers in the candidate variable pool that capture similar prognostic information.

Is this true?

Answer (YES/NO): NO